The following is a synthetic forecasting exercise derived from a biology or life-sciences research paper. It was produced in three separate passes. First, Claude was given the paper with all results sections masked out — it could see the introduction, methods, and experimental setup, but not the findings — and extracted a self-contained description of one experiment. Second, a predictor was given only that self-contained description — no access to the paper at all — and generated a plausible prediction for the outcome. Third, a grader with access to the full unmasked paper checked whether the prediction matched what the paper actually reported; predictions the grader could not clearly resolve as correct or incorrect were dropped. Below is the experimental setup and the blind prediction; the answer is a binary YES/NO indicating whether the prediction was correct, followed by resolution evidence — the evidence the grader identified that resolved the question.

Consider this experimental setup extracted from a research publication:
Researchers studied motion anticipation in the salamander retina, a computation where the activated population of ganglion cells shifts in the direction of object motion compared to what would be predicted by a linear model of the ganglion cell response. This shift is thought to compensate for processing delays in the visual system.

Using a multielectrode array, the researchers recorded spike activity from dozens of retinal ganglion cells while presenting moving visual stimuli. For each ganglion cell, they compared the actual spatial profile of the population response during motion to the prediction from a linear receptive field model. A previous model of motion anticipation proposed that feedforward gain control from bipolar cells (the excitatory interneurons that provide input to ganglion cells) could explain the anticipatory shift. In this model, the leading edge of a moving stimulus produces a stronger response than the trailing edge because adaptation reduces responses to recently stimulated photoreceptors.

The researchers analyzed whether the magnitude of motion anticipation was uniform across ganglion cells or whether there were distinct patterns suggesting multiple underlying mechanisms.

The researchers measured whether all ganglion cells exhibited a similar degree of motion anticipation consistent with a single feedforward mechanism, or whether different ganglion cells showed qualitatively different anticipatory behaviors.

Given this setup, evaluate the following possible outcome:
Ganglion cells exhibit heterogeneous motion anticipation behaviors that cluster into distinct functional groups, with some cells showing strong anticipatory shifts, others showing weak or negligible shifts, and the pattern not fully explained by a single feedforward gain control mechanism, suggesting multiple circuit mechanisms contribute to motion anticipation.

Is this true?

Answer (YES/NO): YES